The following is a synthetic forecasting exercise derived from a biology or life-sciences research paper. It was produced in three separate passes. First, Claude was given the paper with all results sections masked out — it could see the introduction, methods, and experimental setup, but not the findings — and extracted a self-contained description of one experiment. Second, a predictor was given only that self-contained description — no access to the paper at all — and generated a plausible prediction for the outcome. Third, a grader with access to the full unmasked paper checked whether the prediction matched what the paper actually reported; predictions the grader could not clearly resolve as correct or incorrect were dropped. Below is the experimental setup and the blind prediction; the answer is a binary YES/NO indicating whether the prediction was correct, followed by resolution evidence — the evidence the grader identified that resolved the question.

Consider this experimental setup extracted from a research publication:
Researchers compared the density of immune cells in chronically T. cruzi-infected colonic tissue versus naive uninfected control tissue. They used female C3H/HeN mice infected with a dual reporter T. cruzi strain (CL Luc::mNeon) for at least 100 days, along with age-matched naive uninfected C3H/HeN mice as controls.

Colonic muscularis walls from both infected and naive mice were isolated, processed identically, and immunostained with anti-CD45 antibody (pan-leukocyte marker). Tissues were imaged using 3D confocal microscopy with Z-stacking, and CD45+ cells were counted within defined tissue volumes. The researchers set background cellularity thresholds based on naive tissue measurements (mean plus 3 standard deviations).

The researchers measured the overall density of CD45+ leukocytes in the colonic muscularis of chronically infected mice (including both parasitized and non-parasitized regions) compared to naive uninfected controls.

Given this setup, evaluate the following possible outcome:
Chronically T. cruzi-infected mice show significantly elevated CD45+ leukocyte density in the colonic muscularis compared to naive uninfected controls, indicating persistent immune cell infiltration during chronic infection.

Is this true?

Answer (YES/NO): NO